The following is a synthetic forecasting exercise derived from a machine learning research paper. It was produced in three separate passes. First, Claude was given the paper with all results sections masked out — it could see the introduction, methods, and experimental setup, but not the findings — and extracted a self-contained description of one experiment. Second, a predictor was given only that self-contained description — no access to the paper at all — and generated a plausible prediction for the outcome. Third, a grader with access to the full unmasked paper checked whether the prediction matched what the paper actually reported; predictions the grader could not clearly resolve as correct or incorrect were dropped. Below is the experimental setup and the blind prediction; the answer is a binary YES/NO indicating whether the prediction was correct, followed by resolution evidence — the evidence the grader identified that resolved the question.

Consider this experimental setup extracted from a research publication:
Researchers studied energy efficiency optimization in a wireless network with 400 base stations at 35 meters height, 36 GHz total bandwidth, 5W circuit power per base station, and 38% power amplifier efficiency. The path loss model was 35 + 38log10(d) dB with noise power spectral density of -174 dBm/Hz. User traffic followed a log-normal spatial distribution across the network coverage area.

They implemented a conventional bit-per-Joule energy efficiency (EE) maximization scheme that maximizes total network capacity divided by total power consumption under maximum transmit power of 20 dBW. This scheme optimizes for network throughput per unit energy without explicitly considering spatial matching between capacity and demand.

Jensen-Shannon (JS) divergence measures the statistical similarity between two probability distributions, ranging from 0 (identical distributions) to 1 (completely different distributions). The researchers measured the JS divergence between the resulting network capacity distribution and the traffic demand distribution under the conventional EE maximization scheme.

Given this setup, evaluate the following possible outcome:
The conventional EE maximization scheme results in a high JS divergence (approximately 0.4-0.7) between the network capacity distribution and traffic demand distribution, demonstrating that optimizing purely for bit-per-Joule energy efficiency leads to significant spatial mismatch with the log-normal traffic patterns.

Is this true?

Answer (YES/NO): NO